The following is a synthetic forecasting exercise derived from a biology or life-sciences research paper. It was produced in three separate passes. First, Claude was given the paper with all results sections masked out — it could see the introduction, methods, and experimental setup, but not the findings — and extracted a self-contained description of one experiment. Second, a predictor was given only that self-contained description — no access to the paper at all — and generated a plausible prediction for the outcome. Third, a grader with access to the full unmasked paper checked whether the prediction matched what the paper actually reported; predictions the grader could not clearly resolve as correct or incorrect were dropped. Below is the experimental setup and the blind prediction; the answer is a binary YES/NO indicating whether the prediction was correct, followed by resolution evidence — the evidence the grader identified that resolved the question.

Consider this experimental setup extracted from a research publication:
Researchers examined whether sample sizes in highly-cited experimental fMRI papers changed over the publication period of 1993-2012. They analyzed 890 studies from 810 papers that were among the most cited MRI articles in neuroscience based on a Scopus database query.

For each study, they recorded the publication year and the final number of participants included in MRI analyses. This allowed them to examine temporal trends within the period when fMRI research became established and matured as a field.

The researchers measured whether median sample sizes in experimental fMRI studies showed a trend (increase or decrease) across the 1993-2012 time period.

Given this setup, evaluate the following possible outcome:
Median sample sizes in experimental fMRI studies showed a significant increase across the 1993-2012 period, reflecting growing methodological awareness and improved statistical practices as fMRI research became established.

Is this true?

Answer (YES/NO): NO